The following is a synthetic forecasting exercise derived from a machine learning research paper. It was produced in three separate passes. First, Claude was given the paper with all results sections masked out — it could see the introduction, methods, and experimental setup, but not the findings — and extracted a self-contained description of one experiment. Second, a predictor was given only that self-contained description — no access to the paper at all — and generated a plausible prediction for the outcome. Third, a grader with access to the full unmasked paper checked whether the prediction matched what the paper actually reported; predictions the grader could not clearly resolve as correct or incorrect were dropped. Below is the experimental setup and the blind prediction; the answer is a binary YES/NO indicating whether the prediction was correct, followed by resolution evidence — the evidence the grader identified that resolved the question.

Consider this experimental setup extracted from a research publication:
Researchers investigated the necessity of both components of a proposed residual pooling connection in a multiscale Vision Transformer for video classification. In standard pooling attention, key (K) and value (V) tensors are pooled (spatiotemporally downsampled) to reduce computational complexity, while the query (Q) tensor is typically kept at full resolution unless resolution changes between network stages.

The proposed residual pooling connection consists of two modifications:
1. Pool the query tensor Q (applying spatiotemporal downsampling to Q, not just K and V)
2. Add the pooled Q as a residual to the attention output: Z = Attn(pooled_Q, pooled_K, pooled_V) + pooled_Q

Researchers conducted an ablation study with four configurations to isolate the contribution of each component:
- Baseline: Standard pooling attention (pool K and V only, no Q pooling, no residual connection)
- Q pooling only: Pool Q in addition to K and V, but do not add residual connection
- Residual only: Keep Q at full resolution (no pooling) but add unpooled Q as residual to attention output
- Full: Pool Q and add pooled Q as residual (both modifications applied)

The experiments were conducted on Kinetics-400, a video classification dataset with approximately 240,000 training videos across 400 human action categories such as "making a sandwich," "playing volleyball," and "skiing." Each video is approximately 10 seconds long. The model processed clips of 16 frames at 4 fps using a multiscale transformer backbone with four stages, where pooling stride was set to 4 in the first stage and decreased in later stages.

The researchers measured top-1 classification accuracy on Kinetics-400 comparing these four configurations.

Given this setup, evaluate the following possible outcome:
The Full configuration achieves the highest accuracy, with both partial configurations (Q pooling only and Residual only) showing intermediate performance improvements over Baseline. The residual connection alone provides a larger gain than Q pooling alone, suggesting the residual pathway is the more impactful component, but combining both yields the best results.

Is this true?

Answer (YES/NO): NO